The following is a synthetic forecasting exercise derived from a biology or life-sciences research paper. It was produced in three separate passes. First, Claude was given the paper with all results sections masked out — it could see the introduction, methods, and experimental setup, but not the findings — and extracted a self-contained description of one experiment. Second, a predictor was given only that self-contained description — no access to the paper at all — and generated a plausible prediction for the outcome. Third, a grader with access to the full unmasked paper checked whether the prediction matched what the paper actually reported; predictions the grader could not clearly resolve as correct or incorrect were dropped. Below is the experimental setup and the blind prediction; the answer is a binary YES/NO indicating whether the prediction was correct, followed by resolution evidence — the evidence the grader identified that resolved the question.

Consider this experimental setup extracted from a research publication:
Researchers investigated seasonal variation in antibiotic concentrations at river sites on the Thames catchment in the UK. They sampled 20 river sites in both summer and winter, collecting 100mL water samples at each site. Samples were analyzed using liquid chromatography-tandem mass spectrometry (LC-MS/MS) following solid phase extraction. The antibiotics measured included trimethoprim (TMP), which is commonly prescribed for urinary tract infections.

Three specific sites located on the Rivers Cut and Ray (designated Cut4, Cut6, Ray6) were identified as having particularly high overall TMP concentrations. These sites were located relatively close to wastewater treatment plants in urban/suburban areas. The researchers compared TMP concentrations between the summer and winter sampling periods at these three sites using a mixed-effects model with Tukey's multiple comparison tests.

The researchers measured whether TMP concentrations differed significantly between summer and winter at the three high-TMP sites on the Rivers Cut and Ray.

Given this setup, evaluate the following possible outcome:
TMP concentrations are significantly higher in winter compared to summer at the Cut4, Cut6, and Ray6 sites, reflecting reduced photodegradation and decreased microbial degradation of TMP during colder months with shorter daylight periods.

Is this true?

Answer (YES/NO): NO